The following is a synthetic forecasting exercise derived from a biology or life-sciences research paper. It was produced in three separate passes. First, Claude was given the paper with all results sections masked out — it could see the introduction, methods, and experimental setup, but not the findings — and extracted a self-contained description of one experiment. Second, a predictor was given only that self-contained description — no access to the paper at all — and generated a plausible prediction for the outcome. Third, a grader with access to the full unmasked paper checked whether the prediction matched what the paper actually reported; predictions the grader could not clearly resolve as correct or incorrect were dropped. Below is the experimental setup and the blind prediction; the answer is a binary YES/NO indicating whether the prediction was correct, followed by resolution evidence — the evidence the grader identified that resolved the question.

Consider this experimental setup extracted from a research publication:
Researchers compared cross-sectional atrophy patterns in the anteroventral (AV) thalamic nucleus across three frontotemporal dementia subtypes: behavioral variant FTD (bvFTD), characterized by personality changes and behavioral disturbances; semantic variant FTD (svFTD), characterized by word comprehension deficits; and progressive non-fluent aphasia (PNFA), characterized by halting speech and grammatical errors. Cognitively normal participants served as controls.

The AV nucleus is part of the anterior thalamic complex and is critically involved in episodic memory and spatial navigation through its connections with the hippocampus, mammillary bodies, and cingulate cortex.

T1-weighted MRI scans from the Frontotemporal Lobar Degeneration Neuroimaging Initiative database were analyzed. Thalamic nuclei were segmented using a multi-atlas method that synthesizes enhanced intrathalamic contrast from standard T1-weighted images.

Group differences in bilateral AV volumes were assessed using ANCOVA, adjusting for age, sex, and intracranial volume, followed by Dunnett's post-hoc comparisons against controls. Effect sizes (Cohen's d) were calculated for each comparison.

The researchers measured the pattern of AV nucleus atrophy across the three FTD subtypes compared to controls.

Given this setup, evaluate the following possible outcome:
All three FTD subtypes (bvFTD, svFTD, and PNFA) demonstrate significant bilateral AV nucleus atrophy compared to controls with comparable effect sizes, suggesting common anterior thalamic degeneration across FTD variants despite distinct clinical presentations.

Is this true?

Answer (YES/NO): NO